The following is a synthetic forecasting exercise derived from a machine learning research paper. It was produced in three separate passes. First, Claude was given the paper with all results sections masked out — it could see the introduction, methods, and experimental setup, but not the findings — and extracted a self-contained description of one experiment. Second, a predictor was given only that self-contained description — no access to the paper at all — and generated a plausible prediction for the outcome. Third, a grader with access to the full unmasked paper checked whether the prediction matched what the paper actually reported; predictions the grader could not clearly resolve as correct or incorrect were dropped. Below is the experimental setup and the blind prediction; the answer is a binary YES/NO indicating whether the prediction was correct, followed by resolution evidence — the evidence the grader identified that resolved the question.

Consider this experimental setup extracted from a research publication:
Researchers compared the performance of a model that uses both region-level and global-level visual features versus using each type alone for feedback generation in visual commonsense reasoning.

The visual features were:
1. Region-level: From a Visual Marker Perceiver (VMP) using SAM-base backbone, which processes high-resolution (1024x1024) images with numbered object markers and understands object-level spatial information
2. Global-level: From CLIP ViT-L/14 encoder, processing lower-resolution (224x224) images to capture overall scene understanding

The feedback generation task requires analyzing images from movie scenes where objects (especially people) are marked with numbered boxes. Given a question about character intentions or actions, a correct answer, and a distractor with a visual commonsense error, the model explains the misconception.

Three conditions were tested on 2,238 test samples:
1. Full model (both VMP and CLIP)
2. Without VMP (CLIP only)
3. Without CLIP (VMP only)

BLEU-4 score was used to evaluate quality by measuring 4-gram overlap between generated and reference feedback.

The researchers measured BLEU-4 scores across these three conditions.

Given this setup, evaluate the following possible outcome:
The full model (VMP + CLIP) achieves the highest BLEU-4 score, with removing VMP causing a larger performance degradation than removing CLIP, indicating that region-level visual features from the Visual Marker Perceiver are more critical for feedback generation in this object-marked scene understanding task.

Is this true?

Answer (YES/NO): YES